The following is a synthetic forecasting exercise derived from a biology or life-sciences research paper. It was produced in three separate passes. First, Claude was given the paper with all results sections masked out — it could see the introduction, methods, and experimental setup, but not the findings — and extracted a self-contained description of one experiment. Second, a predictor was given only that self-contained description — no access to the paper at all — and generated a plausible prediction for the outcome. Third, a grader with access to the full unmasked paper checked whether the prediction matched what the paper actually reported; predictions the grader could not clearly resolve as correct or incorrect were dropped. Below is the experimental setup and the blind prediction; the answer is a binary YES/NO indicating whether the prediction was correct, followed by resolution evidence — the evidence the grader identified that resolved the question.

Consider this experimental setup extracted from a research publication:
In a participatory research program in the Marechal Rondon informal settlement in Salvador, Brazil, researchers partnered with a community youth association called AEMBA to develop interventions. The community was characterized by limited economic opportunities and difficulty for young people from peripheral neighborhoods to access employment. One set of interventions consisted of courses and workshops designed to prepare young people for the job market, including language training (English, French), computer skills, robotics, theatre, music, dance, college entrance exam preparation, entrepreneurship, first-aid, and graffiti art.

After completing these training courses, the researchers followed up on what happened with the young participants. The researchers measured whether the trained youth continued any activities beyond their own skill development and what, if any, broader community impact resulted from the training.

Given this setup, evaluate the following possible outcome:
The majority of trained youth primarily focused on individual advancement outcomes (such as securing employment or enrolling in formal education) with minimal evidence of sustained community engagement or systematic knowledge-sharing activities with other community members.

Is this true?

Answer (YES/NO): NO